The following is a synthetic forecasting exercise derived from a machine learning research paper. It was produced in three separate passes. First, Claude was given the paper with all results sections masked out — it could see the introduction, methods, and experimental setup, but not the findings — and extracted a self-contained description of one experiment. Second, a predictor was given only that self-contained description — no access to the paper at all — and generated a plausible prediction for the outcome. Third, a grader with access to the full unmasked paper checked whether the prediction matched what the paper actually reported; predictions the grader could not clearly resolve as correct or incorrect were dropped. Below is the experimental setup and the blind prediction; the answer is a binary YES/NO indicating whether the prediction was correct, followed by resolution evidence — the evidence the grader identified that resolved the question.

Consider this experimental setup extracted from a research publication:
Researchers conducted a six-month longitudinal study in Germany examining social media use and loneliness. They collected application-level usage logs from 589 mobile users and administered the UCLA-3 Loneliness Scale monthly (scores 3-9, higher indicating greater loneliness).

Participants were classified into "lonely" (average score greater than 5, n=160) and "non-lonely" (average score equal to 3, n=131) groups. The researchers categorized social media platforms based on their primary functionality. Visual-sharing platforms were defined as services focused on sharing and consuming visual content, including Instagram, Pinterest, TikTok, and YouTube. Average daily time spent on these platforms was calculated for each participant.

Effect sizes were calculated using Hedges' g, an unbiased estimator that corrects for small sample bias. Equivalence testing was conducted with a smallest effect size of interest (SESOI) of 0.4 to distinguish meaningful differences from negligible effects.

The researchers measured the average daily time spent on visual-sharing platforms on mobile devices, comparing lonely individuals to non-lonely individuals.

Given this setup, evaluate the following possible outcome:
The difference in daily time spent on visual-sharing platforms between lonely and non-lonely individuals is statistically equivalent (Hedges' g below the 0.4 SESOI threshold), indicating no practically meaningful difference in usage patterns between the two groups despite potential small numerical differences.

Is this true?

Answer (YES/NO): NO